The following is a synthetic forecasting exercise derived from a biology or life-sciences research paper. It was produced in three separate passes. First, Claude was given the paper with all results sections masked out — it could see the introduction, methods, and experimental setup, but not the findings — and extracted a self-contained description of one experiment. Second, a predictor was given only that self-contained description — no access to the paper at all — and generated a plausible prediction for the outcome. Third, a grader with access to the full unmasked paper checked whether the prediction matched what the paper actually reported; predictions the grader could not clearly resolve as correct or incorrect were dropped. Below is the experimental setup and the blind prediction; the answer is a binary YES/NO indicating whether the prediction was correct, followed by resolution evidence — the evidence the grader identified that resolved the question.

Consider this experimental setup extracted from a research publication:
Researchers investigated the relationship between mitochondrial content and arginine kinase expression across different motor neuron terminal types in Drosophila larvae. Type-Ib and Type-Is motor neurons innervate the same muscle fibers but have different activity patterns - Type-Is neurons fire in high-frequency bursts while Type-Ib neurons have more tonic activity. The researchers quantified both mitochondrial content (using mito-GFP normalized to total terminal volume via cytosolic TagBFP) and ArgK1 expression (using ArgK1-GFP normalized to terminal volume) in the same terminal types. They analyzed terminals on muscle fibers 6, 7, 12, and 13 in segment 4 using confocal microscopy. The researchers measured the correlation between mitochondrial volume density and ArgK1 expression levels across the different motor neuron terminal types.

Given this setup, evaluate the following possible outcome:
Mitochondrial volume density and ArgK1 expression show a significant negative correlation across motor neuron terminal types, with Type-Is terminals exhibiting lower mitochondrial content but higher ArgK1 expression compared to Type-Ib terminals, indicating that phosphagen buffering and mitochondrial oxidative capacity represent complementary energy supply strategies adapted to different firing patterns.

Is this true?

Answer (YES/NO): NO